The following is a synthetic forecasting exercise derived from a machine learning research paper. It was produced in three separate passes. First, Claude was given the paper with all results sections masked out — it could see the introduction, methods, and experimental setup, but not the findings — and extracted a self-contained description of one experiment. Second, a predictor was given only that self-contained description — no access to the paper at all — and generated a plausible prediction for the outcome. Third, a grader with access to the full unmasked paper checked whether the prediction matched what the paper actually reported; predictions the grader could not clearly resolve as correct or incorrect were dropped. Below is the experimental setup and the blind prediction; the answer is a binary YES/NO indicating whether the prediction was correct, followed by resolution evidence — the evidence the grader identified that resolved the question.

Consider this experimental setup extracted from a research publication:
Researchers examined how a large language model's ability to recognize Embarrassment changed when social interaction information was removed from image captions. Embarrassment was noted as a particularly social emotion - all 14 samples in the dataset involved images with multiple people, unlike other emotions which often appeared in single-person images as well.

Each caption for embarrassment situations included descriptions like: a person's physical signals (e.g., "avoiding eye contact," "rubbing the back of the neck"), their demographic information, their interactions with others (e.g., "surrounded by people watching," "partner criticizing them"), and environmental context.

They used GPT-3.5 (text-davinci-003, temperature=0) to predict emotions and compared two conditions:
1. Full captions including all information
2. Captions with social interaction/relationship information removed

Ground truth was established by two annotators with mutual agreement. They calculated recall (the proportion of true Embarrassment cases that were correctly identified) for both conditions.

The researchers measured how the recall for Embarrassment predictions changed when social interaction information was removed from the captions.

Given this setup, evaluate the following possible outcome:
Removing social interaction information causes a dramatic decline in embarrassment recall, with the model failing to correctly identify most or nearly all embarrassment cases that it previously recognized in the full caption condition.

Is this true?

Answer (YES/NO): NO